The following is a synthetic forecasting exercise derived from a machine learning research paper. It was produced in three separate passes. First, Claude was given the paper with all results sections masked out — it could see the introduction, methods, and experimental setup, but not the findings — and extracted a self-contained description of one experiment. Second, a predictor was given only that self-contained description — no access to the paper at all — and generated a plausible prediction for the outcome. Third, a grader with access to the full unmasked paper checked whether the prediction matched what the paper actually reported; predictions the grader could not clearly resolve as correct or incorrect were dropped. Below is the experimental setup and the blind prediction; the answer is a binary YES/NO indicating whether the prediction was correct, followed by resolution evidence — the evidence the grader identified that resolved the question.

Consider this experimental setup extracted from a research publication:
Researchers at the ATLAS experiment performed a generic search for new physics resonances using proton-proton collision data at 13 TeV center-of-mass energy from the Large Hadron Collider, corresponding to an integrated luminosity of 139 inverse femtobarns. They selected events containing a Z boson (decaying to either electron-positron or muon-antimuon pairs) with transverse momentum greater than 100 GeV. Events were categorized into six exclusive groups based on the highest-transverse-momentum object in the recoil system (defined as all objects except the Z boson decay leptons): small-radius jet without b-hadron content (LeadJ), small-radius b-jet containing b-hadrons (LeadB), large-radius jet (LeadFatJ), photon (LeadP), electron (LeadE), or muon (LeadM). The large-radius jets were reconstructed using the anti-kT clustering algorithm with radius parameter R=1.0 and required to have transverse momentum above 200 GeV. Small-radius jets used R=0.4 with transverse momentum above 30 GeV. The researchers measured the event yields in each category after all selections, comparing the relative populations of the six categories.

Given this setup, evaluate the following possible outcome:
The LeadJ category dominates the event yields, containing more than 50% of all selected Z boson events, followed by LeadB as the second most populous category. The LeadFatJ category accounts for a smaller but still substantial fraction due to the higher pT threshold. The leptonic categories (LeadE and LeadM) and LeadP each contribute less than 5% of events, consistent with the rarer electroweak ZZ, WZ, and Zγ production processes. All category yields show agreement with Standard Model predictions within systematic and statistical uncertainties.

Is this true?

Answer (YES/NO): NO